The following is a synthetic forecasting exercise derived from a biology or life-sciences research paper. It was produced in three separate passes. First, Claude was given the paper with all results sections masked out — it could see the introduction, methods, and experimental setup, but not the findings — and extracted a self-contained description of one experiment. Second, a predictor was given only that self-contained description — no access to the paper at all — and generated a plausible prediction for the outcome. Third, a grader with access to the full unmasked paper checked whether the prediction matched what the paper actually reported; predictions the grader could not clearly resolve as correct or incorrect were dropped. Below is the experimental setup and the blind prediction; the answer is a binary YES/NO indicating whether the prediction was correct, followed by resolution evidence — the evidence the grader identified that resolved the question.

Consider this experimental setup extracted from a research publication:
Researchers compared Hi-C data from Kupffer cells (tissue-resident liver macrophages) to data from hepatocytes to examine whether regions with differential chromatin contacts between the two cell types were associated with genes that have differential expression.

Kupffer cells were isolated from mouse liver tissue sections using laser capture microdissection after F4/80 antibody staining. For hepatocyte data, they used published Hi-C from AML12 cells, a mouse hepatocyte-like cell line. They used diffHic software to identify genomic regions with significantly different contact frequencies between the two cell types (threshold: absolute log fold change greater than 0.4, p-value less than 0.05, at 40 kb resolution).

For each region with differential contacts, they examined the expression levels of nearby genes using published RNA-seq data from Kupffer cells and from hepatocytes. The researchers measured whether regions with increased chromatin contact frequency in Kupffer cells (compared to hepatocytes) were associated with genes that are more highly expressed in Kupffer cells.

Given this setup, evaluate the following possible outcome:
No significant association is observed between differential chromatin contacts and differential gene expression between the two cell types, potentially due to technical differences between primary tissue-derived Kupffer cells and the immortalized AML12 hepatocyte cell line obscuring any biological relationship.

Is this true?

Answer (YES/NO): NO